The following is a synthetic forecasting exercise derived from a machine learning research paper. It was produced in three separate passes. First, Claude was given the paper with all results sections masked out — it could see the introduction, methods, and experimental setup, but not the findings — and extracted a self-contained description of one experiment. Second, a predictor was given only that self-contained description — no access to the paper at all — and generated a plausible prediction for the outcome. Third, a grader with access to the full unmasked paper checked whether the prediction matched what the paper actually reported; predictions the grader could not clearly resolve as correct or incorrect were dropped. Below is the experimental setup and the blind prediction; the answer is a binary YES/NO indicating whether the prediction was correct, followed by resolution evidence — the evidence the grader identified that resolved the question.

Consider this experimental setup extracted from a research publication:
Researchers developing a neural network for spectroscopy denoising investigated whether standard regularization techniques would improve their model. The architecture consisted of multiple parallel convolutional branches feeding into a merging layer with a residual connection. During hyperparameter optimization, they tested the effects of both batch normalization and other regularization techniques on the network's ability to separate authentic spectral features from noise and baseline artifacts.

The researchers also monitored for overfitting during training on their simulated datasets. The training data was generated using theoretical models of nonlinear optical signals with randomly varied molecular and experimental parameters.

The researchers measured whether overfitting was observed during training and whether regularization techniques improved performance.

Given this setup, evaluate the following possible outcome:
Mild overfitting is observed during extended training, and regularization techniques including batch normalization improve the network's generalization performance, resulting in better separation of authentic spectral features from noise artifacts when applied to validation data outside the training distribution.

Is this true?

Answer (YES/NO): NO